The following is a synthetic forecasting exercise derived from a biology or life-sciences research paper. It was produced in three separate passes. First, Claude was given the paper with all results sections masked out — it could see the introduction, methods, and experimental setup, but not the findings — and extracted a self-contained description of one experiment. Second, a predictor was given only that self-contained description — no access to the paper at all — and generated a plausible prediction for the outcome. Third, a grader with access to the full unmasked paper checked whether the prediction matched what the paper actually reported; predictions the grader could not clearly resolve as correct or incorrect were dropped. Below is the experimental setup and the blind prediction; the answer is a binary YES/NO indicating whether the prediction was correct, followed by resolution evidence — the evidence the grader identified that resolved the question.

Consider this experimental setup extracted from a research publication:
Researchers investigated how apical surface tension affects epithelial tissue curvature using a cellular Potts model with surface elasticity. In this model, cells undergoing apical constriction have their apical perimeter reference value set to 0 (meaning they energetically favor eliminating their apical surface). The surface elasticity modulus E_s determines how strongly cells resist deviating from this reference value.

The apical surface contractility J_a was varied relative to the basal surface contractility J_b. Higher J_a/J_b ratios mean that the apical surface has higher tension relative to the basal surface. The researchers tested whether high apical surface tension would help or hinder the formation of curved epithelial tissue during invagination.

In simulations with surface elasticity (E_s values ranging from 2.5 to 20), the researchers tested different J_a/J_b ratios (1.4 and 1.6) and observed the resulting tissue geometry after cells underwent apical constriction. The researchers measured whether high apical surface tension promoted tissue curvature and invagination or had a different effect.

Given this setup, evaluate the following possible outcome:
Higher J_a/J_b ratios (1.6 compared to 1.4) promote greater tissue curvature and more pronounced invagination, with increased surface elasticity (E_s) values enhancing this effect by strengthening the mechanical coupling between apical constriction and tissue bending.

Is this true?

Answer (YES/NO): NO